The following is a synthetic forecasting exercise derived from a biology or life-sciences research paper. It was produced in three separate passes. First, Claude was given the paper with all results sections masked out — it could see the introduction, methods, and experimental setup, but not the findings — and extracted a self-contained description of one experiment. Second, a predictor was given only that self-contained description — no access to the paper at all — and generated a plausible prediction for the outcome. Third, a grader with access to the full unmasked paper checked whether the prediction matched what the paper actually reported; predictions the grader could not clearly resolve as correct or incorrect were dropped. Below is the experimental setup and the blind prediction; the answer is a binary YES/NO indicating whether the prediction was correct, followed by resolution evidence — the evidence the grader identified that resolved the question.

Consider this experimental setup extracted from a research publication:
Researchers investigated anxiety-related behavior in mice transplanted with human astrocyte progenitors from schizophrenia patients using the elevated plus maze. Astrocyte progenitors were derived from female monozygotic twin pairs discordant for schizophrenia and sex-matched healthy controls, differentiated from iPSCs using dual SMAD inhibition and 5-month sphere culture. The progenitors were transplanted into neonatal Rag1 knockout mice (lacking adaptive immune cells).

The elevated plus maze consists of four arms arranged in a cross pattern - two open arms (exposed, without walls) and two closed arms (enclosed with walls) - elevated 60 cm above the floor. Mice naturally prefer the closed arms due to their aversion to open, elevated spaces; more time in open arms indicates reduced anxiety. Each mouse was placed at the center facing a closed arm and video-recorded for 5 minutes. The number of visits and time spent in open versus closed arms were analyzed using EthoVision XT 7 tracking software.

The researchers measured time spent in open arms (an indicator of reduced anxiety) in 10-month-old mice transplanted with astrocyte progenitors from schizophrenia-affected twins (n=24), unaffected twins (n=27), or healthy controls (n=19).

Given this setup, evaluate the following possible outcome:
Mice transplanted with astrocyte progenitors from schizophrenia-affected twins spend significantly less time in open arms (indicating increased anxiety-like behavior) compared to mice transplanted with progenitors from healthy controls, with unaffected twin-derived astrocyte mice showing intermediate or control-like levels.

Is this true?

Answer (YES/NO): NO